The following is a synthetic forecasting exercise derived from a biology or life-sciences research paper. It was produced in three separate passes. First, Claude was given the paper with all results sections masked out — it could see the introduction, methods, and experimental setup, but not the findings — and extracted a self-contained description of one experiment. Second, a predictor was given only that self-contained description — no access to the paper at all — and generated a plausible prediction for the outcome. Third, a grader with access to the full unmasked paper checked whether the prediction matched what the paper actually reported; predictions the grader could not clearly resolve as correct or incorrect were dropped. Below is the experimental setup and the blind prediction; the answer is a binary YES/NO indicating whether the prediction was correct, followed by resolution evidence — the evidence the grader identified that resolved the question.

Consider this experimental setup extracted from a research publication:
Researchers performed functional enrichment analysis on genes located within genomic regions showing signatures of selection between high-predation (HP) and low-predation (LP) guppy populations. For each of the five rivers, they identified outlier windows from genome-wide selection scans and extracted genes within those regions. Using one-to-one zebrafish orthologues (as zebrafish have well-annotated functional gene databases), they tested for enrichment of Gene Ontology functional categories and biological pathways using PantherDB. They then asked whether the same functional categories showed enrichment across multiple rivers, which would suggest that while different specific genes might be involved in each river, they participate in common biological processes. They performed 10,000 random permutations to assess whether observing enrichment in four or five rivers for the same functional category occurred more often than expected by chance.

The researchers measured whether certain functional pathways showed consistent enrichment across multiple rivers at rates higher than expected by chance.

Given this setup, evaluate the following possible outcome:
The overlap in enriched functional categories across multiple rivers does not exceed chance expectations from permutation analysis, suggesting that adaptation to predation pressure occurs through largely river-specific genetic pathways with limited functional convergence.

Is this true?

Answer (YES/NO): NO